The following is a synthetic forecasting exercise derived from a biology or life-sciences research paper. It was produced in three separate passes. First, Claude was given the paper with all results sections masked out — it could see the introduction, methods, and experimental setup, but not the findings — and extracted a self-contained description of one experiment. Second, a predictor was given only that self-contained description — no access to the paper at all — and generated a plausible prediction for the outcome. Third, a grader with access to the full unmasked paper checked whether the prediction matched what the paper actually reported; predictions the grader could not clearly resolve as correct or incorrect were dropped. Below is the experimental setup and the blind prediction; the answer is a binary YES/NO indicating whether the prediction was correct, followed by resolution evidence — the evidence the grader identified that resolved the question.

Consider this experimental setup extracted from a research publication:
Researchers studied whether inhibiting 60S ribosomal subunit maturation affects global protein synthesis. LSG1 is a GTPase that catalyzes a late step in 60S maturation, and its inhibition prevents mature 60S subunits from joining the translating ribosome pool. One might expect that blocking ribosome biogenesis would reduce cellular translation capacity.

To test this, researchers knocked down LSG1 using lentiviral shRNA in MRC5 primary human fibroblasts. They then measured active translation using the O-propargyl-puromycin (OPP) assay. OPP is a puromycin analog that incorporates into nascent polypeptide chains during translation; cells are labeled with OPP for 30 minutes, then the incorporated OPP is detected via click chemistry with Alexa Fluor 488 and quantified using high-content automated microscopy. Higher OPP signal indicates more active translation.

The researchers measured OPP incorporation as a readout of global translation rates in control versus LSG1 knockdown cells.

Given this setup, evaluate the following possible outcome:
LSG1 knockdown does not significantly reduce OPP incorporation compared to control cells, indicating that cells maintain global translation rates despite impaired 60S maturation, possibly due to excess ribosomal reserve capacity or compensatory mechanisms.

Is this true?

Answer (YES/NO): NO